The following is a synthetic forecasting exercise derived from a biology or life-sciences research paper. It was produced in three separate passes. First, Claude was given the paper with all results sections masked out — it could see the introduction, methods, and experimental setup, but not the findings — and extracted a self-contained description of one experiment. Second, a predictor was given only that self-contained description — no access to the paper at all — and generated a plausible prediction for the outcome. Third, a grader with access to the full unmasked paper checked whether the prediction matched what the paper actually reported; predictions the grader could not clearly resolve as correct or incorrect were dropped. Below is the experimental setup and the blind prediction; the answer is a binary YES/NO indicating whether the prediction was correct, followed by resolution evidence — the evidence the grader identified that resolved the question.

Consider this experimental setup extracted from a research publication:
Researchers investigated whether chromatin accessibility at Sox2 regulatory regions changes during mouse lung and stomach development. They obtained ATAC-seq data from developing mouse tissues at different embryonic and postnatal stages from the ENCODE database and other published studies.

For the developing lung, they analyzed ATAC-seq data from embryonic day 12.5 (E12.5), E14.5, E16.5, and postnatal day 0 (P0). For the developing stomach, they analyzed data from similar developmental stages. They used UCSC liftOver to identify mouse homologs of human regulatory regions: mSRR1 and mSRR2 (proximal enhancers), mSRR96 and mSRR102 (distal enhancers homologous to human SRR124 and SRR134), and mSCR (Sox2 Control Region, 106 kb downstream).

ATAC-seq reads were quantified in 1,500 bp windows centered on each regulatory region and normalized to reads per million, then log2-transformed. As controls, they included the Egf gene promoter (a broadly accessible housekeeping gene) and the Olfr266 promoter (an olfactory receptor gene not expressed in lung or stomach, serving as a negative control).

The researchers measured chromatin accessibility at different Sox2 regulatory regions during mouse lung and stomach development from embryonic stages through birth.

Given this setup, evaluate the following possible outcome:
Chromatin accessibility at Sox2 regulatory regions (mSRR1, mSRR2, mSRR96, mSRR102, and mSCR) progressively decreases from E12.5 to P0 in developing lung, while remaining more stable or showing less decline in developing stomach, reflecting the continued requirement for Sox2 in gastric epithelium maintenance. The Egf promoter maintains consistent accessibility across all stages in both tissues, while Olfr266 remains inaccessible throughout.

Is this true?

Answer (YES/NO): NO